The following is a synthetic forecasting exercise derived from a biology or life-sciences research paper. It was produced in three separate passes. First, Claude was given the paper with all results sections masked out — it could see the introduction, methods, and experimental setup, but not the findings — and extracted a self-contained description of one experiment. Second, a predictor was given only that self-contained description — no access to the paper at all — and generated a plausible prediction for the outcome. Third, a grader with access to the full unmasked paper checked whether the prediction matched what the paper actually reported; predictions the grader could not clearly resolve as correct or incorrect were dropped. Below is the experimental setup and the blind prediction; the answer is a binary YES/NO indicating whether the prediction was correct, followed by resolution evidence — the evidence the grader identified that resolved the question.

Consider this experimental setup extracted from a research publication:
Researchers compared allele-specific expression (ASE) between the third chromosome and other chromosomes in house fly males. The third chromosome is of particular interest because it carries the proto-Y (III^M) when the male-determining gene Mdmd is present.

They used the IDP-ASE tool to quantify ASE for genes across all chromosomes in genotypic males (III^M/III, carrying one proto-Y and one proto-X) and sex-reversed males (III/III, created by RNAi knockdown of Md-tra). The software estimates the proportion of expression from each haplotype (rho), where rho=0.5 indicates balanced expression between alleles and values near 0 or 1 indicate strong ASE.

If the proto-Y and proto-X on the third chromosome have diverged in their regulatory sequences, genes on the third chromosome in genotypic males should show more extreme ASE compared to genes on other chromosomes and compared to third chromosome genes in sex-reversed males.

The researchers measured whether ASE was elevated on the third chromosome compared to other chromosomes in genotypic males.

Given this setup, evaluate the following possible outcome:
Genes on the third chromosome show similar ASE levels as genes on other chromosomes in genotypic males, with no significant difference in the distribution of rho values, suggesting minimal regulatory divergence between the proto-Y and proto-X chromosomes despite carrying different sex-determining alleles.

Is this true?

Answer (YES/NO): NO